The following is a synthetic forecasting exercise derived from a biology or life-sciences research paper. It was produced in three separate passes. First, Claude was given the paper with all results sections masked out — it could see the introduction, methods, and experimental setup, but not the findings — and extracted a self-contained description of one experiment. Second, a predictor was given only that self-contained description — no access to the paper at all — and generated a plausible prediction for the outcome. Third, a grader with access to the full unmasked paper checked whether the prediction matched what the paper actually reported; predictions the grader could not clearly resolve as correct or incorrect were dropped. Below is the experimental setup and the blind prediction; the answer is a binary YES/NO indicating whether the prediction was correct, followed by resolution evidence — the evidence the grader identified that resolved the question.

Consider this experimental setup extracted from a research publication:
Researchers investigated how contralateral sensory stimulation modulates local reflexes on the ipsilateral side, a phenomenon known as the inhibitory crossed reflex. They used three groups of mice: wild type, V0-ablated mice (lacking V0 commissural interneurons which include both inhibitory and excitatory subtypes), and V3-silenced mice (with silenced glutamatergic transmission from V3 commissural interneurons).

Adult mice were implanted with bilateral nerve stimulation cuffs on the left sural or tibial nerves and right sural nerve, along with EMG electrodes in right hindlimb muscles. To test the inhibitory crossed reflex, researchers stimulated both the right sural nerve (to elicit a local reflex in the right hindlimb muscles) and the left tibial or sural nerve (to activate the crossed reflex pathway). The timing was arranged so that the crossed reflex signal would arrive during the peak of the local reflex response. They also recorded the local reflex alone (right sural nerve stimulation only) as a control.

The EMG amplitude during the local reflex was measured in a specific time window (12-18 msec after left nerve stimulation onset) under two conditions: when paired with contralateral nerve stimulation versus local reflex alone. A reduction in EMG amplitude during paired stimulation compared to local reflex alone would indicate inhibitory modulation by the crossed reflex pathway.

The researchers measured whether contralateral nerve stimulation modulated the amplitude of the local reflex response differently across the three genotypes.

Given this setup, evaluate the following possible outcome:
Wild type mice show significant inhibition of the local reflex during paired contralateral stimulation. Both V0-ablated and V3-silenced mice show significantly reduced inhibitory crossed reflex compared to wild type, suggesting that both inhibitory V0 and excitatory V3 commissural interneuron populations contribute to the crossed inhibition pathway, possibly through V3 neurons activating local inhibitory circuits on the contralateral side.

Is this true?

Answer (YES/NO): NO